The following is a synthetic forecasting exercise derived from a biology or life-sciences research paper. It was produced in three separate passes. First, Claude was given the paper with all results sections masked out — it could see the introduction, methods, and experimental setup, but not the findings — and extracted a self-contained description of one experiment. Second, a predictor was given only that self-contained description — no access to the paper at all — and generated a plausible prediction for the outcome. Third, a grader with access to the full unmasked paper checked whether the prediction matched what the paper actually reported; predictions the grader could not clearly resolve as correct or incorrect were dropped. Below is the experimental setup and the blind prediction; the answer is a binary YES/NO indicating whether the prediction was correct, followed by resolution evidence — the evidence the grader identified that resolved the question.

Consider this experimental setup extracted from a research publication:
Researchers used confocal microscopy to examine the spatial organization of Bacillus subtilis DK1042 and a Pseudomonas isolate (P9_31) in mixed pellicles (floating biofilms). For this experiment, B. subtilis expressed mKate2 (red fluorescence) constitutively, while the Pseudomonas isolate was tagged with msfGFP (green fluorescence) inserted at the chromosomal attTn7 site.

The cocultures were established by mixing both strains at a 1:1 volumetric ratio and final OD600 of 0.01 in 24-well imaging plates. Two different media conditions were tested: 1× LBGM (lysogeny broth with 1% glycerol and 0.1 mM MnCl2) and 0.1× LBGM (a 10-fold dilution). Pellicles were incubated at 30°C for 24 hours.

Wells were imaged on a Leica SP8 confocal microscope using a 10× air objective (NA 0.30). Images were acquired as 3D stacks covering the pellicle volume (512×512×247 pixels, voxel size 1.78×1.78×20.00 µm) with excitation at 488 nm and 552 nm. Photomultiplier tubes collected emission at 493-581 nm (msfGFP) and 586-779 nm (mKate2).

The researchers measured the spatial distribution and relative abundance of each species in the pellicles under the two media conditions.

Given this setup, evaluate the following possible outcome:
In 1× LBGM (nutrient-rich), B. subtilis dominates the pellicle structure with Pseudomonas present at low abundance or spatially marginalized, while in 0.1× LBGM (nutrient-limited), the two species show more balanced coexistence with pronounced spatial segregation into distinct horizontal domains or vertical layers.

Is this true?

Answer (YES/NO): NO